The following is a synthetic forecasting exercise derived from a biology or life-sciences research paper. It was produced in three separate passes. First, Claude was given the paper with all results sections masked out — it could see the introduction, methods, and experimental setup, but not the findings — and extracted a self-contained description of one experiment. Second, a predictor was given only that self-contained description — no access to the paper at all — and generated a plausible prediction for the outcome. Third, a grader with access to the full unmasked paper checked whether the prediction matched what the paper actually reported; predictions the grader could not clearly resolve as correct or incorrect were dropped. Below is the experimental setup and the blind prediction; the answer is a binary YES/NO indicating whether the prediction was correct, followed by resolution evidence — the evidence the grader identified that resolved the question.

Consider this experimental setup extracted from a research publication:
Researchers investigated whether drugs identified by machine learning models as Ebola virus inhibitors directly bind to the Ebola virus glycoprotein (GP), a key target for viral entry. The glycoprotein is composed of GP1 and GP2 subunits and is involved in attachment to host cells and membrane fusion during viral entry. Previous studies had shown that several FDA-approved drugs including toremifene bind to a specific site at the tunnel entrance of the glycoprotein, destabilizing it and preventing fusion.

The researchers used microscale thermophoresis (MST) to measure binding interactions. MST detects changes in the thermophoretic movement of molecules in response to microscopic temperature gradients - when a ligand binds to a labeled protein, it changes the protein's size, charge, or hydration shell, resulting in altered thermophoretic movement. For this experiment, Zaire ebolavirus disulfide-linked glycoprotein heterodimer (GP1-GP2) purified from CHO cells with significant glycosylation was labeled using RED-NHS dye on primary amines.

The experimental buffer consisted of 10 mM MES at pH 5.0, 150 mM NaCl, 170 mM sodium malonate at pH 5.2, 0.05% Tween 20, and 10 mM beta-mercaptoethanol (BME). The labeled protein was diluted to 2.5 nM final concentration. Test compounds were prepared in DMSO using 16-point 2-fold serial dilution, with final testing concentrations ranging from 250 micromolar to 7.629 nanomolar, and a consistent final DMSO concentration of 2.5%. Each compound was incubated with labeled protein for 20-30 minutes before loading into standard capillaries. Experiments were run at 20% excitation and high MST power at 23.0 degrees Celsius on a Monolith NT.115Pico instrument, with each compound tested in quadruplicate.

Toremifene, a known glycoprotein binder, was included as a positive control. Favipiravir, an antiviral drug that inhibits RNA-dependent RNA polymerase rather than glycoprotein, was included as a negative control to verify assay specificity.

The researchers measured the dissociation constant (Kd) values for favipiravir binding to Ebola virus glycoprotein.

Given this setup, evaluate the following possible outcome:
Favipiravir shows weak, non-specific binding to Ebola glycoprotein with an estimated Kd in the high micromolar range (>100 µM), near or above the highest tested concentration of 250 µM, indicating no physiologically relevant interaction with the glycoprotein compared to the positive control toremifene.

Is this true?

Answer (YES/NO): NO